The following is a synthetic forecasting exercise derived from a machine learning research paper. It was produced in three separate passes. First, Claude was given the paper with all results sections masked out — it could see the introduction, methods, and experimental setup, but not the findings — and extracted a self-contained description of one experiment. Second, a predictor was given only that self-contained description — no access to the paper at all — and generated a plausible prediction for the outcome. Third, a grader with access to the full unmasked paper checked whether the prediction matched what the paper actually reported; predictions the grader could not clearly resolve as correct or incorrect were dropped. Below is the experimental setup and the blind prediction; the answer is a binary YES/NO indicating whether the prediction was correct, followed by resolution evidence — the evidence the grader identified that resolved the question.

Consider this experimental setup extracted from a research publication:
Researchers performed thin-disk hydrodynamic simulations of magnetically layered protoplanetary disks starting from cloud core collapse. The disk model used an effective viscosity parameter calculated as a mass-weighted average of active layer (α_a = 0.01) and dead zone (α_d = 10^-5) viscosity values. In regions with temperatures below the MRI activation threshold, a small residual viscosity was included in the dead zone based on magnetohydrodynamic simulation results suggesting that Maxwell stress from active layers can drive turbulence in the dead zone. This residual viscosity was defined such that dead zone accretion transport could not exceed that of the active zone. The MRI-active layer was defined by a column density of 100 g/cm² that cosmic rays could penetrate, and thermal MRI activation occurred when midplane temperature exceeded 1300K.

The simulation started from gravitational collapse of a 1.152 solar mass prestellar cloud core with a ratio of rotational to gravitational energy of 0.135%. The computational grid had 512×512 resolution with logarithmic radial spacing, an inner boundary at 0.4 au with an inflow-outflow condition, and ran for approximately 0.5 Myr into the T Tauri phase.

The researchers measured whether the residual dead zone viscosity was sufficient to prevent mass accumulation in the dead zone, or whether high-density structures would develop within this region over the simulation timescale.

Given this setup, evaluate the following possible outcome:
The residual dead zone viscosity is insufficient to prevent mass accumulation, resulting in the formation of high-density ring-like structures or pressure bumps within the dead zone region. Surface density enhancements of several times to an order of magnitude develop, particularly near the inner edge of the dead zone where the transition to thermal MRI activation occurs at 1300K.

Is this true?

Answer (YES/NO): NO